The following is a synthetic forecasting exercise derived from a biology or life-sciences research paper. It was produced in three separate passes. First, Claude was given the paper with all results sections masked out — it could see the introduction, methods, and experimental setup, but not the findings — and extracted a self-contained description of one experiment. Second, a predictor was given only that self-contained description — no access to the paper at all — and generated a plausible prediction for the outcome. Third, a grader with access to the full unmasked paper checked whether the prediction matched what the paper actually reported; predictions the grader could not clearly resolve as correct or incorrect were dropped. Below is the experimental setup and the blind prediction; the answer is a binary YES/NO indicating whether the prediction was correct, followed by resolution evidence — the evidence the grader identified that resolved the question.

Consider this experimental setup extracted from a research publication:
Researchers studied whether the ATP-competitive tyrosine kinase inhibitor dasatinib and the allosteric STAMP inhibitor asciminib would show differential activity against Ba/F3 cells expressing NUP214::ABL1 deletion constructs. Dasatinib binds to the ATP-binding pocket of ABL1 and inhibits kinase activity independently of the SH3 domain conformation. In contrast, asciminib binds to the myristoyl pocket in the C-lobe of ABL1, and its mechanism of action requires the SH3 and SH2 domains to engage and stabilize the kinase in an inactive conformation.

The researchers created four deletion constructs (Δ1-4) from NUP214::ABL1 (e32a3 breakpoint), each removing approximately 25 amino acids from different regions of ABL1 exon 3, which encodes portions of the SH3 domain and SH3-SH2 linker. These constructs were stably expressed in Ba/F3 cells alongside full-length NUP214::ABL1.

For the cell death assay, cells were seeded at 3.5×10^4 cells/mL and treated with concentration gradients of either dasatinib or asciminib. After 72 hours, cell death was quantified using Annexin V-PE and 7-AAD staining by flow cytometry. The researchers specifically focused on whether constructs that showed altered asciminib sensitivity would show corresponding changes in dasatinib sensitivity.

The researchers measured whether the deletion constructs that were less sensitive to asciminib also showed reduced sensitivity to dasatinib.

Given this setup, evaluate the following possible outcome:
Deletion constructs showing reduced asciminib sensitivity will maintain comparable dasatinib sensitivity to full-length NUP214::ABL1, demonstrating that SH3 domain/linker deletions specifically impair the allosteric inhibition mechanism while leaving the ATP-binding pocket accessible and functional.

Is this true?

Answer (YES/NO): YES